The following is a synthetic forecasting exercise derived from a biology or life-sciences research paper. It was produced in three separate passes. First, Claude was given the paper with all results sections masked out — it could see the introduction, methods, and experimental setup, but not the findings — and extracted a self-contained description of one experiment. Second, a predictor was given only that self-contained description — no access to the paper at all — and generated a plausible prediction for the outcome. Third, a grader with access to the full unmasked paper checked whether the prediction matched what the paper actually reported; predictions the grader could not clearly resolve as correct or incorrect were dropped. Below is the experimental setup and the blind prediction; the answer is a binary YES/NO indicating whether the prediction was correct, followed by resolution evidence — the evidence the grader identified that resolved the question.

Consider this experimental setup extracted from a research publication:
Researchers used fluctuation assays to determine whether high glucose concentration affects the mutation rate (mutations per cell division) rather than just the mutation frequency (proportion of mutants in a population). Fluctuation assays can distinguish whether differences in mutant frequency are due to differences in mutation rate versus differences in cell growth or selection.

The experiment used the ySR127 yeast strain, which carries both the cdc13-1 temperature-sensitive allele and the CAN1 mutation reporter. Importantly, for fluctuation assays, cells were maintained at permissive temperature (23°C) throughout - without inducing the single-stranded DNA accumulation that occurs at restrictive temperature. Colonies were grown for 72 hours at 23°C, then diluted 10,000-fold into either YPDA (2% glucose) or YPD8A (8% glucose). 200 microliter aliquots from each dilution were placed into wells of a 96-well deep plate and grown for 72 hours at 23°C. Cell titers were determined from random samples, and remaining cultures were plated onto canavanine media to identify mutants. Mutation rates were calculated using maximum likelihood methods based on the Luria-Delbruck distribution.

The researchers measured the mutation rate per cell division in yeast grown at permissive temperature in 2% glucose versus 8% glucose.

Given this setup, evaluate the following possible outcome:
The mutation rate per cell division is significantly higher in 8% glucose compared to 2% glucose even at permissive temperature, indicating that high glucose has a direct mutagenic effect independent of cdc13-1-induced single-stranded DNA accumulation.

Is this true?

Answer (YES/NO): NO